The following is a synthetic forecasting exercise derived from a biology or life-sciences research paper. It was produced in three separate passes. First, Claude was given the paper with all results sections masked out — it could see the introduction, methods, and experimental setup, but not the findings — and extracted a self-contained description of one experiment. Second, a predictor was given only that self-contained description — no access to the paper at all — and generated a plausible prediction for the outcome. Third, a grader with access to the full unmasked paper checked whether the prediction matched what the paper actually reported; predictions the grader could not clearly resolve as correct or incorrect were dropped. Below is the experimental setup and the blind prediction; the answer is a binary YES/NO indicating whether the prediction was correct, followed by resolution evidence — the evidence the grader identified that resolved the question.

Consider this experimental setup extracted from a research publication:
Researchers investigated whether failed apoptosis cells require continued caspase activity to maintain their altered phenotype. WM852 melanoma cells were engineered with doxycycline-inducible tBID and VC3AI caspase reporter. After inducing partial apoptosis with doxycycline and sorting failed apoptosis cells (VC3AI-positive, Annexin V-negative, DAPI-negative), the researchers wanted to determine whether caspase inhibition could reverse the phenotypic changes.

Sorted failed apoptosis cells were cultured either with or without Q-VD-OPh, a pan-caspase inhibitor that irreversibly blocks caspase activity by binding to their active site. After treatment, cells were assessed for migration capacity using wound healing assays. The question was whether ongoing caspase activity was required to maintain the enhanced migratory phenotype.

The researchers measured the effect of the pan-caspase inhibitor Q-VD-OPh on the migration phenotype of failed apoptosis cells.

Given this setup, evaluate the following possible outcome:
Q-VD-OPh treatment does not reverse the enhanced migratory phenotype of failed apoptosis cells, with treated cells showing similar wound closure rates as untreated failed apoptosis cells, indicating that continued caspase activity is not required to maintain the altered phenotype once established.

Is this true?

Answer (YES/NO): YES